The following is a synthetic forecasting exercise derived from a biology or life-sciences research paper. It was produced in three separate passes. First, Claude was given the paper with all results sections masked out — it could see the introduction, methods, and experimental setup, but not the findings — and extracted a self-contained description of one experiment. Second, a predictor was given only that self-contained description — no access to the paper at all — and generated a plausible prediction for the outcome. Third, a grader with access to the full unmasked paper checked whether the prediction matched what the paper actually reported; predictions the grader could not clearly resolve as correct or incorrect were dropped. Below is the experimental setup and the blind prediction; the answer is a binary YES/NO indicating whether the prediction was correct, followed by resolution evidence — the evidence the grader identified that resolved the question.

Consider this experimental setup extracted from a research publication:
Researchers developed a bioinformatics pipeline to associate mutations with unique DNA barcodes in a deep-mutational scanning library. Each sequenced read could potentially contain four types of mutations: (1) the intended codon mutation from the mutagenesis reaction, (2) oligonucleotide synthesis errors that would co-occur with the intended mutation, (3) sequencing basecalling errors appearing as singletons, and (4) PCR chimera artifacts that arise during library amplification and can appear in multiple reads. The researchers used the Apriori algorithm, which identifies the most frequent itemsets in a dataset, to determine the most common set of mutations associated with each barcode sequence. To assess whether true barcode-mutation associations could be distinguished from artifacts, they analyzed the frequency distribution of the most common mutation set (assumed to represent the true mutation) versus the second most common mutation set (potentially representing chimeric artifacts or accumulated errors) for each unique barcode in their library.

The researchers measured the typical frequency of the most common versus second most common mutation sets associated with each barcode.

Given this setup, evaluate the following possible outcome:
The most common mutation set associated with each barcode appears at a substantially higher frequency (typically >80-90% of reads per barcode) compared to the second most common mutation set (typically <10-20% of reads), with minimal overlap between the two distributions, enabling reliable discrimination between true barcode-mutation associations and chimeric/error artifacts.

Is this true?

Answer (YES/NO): NO